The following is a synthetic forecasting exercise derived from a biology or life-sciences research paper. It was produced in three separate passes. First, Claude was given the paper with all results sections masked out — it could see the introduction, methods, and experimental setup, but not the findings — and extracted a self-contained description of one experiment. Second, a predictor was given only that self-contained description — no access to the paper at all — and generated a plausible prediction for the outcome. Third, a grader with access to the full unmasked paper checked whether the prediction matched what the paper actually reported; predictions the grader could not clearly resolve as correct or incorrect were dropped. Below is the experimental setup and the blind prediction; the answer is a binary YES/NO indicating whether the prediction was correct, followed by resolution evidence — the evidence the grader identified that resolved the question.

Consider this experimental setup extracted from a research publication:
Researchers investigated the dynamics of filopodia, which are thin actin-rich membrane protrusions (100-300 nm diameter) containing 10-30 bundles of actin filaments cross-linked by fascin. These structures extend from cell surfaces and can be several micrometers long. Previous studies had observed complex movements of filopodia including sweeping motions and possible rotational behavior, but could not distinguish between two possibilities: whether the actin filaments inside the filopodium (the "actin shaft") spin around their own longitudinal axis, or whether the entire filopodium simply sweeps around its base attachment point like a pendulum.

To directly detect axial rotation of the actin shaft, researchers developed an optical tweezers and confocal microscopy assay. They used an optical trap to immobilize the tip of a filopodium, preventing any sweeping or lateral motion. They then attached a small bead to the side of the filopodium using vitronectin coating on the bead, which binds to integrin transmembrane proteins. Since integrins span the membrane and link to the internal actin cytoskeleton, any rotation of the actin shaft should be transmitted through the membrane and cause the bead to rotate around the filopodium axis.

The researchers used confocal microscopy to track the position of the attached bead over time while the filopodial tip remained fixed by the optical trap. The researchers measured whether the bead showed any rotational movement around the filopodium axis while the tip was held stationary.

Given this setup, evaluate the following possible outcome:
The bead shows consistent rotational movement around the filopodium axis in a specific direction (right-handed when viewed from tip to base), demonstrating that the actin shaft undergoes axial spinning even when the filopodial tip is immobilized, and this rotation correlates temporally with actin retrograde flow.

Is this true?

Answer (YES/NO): NO